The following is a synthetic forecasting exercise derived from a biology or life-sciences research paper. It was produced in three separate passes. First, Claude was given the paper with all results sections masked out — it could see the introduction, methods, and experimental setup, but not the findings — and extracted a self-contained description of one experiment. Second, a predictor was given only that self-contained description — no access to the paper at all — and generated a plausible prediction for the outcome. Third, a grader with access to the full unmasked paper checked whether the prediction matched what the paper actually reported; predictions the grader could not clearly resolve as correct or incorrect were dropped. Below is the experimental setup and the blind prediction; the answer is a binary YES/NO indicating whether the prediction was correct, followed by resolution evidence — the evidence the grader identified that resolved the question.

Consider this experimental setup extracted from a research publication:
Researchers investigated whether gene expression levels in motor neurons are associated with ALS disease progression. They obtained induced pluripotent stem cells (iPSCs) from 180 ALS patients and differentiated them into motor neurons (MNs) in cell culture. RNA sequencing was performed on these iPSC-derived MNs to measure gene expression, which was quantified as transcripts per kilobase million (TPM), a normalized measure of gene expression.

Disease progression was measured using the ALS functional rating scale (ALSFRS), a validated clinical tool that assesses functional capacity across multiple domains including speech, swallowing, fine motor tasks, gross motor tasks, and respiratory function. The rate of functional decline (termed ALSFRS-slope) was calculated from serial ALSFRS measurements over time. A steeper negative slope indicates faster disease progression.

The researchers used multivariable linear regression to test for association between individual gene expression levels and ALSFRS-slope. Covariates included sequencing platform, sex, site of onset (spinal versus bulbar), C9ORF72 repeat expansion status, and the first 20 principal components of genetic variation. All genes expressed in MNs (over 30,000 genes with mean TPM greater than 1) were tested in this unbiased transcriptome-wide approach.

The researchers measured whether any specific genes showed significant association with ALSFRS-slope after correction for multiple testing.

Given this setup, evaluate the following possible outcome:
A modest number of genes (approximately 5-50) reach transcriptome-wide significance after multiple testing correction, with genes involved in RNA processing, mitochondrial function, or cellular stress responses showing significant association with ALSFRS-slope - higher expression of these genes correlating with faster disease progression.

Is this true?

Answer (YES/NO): NO